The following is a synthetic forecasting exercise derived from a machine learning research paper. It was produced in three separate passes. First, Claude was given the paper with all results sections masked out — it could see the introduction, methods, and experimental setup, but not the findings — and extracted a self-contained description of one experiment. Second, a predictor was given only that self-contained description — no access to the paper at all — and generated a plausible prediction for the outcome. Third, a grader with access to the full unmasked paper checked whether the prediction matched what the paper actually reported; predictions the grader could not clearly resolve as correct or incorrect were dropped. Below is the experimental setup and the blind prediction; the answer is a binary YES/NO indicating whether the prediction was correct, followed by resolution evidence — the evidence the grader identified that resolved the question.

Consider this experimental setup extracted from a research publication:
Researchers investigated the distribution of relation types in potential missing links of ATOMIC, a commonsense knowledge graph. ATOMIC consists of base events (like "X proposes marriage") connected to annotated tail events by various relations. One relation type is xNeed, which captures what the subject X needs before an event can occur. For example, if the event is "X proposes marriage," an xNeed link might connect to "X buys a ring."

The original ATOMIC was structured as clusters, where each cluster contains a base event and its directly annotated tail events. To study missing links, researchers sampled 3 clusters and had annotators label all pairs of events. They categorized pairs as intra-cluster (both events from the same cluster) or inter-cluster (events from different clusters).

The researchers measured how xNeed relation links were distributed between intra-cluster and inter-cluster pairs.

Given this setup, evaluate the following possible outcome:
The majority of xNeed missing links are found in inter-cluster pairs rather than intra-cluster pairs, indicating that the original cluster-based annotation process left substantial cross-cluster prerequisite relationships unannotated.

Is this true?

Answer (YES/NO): NO